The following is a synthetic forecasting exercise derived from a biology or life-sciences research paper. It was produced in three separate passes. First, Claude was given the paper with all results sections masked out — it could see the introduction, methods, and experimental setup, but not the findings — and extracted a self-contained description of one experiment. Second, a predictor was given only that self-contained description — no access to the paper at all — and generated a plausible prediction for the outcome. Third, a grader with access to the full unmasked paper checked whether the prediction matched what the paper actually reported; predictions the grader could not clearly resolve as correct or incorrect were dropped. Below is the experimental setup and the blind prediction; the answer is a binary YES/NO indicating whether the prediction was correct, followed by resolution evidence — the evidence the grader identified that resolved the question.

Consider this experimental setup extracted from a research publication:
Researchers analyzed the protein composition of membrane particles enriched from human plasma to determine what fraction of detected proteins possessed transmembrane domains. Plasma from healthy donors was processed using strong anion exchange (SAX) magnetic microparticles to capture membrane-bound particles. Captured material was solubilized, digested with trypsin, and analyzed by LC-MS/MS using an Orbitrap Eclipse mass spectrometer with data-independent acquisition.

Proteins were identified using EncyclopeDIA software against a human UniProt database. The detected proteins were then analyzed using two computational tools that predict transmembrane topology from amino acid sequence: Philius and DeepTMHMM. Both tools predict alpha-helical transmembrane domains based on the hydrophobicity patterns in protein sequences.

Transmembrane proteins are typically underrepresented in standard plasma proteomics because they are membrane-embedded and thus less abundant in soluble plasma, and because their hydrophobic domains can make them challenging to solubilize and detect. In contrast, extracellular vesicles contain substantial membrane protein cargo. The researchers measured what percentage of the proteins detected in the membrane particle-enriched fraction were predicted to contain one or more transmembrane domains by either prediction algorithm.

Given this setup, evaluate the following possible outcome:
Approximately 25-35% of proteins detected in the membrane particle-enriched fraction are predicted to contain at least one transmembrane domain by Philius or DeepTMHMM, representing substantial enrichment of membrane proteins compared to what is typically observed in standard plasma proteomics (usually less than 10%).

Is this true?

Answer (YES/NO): NO